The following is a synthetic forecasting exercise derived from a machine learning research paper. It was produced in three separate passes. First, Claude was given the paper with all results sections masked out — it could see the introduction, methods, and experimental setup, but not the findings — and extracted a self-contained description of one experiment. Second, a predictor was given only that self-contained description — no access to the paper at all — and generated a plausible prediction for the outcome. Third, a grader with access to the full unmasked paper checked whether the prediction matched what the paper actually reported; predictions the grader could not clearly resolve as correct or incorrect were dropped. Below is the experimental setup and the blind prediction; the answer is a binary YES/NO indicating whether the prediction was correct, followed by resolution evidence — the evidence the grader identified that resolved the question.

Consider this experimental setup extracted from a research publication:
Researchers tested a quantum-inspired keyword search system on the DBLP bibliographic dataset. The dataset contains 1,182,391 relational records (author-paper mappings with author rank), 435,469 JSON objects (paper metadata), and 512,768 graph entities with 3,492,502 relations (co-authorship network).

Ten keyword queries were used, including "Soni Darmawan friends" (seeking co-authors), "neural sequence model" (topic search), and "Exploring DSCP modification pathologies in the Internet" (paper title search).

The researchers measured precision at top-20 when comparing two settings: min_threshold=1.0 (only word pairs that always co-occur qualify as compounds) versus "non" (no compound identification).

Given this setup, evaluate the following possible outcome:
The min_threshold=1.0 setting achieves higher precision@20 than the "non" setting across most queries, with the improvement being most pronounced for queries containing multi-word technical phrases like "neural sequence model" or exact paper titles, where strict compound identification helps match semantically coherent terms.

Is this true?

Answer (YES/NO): NO